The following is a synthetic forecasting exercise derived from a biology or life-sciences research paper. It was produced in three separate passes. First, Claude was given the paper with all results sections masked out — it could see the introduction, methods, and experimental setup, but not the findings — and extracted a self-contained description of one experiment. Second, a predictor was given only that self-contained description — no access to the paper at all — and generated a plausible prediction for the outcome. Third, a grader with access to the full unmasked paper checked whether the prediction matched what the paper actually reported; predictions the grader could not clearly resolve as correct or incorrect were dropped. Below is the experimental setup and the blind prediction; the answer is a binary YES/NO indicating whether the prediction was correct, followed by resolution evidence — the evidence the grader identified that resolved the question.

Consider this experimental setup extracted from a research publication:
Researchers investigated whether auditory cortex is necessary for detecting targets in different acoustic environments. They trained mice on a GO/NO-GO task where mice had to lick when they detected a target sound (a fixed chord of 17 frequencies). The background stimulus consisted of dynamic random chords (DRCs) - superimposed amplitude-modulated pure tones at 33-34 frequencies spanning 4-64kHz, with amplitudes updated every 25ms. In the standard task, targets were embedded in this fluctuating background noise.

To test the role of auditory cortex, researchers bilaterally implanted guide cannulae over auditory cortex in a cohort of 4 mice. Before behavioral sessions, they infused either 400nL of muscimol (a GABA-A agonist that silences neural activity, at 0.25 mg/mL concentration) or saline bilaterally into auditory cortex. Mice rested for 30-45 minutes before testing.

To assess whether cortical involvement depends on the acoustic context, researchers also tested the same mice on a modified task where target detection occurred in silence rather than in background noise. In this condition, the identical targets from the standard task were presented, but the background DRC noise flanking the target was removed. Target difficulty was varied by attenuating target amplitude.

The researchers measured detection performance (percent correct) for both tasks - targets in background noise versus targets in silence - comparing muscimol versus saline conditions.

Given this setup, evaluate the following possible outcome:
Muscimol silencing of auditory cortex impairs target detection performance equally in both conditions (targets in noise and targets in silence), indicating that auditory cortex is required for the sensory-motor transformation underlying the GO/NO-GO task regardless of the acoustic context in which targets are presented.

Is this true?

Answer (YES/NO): NO